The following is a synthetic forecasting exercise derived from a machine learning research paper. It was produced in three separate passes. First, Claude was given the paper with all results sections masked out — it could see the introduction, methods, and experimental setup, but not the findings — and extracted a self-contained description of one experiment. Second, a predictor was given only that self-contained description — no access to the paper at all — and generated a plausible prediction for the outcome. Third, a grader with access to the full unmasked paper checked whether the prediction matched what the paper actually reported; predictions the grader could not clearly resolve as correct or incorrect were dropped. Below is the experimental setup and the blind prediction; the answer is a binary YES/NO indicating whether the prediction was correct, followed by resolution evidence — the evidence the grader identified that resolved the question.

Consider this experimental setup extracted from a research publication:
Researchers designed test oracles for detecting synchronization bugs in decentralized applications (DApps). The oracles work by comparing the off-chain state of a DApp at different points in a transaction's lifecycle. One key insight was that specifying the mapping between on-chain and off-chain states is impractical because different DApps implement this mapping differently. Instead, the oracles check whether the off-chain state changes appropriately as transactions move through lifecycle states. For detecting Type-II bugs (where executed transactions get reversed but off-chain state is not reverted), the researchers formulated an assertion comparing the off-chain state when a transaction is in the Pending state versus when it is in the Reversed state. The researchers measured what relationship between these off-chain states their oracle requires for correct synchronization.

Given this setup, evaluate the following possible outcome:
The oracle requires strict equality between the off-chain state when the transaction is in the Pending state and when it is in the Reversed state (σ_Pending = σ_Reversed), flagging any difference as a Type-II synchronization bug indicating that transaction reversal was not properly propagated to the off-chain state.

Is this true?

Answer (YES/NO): YES